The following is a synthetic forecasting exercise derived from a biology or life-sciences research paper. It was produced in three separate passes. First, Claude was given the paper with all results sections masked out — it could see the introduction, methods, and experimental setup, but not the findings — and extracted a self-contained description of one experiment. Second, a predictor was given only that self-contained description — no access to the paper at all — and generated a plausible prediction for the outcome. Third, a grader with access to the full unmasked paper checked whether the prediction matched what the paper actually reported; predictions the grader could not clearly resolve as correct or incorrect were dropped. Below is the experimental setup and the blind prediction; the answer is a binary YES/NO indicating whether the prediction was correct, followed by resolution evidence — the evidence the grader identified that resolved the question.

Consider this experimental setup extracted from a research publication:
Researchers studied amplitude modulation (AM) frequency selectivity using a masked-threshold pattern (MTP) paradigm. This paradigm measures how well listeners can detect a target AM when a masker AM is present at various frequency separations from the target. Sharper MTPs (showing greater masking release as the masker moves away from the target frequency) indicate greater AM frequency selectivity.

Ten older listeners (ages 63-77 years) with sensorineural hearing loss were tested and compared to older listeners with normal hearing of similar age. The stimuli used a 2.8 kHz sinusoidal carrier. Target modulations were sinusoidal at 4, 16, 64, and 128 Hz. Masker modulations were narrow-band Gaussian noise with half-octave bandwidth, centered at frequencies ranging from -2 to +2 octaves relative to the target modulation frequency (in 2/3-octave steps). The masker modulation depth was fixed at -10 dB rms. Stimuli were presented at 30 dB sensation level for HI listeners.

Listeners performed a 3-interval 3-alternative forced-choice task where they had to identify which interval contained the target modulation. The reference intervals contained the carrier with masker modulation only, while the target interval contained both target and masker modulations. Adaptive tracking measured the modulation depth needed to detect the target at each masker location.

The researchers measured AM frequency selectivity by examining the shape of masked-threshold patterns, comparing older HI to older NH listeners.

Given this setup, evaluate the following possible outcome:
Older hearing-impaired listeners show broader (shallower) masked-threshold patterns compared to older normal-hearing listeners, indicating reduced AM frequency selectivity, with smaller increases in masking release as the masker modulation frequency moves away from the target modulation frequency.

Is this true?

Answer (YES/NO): NO